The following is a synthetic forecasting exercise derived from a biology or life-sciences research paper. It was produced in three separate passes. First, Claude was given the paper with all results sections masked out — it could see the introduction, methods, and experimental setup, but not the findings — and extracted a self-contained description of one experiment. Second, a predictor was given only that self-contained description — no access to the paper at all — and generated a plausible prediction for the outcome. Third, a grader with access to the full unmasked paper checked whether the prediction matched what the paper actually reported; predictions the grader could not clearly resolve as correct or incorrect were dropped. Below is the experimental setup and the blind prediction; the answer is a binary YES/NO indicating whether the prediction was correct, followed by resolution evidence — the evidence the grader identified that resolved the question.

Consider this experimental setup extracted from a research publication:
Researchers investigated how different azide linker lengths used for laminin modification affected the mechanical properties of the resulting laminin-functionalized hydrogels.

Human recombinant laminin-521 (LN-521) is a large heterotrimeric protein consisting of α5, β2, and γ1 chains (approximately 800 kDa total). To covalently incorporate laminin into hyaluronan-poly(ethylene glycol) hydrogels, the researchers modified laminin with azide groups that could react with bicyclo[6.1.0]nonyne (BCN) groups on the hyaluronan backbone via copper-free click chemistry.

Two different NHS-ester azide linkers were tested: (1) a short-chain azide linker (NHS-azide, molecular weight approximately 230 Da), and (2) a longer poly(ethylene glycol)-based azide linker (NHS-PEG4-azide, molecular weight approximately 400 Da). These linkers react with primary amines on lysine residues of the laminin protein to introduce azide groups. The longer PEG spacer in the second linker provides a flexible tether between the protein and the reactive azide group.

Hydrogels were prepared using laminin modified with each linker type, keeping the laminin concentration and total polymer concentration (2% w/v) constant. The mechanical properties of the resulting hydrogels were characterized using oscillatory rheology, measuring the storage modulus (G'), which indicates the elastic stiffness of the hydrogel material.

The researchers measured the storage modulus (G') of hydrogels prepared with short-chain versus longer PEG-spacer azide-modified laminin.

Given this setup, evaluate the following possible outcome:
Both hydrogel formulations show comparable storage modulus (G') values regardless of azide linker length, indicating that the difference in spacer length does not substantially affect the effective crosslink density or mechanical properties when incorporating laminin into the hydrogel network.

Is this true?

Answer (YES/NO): YES